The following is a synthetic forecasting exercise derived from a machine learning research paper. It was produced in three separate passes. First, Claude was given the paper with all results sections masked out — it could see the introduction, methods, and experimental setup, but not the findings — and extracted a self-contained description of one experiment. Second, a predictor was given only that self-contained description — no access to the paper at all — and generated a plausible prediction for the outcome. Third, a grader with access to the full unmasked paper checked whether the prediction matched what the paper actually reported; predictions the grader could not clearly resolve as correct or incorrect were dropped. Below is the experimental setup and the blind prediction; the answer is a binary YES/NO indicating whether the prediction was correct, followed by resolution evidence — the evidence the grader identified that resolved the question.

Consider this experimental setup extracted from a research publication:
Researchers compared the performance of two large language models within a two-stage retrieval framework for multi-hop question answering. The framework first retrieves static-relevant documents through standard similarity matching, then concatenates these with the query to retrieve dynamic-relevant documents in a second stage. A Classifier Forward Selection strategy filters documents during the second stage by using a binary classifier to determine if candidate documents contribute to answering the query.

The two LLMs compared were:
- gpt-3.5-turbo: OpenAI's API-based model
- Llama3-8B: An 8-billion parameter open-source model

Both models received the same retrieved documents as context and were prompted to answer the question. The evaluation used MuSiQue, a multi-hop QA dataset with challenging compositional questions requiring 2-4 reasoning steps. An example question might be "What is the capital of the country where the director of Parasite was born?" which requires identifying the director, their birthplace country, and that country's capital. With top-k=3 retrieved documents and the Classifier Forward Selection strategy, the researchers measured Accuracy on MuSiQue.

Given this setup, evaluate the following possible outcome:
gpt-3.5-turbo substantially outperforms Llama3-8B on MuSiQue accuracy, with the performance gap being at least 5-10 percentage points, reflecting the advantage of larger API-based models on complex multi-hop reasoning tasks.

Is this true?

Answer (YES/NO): NO